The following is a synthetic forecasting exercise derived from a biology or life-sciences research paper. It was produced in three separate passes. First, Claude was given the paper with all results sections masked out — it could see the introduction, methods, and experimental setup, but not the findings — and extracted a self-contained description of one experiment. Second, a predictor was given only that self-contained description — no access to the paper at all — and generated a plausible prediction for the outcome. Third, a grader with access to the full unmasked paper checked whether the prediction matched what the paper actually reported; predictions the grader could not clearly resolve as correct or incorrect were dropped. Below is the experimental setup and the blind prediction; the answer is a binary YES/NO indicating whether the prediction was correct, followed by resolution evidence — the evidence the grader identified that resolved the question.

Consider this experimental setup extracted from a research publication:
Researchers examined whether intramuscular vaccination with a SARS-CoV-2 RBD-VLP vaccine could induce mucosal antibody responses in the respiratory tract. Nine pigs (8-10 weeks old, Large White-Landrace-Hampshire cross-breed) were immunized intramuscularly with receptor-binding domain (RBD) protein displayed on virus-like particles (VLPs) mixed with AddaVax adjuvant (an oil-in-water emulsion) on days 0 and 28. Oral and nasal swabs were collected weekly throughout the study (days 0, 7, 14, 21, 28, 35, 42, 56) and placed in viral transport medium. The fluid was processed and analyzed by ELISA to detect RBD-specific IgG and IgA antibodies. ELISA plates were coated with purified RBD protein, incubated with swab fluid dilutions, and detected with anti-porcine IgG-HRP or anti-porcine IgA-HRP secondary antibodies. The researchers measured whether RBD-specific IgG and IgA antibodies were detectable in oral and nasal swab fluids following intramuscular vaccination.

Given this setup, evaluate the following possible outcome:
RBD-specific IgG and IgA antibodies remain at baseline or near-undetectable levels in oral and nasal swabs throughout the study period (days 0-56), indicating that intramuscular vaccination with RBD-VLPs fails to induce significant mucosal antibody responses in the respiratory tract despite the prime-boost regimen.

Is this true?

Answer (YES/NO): NO